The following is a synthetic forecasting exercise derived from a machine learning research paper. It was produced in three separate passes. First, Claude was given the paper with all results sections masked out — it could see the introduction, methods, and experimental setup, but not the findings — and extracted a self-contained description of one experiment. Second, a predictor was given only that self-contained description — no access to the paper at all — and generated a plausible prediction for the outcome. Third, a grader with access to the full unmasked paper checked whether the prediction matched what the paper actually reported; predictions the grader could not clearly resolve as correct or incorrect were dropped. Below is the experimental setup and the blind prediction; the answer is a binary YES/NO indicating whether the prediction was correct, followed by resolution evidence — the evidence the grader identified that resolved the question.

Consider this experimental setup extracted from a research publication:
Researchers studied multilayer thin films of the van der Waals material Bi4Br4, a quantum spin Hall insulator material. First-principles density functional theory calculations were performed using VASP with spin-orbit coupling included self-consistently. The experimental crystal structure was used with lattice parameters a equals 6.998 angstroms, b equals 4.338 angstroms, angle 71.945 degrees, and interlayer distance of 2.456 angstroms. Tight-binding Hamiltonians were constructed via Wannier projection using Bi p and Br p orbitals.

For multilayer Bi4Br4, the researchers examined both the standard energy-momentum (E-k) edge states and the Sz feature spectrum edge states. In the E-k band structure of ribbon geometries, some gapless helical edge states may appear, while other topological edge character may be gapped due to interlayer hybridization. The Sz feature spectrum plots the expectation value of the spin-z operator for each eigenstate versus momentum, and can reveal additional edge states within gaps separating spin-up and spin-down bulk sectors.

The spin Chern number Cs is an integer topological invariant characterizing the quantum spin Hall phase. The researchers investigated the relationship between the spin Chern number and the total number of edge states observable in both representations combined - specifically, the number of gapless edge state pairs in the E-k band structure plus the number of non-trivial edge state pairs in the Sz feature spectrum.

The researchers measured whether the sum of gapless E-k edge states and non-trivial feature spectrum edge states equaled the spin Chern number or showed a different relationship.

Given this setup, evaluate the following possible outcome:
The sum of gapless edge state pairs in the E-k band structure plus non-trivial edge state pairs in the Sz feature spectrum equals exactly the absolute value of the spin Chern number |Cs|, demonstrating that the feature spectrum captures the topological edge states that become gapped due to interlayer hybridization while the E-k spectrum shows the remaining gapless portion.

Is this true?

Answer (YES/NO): YES